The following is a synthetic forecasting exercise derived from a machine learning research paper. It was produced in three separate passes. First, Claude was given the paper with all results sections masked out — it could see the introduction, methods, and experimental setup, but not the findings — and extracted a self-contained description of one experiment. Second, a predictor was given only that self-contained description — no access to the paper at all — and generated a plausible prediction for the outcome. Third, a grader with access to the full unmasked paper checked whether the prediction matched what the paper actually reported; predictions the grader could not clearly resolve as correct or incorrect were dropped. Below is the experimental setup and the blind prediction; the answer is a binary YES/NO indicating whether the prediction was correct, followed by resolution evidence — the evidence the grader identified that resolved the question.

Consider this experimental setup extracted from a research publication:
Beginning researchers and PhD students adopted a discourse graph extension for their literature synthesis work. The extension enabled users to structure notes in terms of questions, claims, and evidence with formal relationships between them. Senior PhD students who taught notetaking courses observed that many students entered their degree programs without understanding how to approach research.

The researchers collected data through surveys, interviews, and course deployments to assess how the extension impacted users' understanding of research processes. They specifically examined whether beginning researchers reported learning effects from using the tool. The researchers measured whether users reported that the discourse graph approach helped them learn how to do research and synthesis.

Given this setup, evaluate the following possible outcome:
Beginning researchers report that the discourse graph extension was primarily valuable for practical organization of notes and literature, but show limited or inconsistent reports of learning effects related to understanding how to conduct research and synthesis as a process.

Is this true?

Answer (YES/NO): NO